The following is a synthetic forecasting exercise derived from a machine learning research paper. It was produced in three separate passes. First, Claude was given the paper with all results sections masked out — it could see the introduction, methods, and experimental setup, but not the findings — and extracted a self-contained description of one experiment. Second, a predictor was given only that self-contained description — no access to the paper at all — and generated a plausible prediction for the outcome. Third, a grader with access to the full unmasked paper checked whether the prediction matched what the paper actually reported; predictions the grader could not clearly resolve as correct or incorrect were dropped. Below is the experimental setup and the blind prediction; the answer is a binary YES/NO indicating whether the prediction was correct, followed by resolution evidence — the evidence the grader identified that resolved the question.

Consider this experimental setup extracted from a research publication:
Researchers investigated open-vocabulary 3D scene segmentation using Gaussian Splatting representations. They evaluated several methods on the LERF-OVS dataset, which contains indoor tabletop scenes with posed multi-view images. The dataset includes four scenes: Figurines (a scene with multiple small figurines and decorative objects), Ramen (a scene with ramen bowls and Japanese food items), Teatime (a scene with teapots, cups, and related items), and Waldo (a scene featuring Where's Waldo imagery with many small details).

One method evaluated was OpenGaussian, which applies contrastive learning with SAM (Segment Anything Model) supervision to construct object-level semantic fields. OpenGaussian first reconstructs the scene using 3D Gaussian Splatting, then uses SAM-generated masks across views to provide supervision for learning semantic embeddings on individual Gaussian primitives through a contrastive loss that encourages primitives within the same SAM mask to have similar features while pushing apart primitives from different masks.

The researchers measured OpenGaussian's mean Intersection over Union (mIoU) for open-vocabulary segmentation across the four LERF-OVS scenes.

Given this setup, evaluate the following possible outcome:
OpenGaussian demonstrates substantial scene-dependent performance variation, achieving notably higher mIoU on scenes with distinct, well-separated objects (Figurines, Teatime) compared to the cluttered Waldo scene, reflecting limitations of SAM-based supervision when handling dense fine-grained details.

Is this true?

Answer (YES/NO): NO